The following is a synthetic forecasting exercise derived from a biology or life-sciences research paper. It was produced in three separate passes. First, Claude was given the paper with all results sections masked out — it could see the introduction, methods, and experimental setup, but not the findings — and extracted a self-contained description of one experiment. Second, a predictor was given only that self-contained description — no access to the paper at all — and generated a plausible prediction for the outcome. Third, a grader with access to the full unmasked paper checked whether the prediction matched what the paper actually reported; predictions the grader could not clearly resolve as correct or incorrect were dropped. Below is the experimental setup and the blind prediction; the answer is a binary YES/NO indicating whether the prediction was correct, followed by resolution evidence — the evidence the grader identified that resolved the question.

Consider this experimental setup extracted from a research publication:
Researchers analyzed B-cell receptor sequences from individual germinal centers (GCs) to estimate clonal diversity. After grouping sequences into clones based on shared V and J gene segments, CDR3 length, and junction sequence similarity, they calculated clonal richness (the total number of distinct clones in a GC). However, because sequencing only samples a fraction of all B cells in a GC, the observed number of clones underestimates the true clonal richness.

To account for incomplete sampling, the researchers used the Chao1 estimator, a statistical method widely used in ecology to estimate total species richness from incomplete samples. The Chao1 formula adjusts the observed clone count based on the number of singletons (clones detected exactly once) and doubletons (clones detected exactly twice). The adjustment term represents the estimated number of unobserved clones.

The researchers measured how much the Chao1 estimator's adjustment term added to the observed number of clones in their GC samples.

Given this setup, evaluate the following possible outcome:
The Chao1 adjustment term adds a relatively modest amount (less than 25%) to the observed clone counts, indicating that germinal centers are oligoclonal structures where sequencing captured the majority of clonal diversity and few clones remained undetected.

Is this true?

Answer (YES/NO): NO